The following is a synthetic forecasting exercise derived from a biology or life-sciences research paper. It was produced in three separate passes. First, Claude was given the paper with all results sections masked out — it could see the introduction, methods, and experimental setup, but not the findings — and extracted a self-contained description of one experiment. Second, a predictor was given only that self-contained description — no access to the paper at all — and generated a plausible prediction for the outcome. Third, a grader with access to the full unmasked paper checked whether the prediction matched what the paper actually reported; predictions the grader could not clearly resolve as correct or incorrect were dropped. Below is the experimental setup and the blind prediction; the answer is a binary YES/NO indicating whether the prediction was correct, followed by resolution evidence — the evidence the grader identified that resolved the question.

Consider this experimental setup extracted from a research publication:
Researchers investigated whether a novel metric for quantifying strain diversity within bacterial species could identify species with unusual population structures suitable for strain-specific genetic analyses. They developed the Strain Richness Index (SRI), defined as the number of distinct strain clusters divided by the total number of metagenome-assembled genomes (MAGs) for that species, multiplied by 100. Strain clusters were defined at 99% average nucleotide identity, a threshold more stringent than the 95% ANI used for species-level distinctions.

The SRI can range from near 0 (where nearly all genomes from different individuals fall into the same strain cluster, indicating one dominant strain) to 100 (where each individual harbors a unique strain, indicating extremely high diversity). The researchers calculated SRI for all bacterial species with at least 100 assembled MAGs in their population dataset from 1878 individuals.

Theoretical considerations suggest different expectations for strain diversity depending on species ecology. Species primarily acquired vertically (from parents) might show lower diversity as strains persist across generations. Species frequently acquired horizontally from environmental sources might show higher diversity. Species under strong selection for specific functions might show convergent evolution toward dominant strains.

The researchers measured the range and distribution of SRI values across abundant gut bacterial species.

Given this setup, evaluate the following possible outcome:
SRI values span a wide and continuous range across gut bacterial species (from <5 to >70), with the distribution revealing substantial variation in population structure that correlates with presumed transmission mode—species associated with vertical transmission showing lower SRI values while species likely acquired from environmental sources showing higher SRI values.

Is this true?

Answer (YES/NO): NO